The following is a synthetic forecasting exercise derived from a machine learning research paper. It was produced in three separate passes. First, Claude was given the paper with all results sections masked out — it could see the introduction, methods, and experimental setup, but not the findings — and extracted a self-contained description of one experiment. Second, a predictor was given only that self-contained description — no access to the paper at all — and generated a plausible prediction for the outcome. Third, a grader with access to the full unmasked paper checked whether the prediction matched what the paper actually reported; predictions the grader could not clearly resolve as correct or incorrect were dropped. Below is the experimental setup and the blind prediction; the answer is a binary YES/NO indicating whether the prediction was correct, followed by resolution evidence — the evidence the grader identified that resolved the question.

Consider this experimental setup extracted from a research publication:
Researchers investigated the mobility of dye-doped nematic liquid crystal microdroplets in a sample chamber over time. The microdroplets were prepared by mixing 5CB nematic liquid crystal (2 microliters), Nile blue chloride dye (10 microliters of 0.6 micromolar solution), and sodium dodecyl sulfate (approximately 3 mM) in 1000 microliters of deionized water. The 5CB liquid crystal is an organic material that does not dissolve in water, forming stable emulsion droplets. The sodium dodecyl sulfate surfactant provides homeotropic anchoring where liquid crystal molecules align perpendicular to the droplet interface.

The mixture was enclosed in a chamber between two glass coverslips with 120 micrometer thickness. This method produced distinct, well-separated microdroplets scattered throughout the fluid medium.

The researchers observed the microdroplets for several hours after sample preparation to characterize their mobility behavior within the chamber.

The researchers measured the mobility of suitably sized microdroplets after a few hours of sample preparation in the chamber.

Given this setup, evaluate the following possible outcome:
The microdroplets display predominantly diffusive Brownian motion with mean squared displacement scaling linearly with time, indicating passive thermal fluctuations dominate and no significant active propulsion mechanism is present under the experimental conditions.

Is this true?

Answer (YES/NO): NO